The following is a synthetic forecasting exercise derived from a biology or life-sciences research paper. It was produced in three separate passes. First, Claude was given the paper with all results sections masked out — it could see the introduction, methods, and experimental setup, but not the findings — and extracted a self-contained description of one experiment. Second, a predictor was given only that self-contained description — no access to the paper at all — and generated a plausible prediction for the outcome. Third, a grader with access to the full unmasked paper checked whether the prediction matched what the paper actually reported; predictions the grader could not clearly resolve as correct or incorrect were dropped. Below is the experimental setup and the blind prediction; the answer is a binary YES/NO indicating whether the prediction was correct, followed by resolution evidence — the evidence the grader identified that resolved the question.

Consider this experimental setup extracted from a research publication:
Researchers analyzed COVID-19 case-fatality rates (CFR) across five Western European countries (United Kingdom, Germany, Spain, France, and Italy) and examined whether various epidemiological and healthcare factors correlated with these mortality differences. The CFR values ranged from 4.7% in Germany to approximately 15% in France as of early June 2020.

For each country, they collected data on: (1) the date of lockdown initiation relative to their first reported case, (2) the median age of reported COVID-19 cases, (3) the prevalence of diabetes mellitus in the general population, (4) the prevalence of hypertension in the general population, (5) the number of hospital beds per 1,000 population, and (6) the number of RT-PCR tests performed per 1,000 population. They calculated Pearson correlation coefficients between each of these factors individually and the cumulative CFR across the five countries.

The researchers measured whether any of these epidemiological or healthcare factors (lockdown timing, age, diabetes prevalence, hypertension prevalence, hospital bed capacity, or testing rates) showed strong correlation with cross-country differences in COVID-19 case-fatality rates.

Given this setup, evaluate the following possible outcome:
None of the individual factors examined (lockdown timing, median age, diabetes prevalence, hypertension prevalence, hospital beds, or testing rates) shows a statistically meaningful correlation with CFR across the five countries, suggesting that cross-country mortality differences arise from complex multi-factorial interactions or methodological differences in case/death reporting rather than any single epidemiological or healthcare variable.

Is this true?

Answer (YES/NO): NO